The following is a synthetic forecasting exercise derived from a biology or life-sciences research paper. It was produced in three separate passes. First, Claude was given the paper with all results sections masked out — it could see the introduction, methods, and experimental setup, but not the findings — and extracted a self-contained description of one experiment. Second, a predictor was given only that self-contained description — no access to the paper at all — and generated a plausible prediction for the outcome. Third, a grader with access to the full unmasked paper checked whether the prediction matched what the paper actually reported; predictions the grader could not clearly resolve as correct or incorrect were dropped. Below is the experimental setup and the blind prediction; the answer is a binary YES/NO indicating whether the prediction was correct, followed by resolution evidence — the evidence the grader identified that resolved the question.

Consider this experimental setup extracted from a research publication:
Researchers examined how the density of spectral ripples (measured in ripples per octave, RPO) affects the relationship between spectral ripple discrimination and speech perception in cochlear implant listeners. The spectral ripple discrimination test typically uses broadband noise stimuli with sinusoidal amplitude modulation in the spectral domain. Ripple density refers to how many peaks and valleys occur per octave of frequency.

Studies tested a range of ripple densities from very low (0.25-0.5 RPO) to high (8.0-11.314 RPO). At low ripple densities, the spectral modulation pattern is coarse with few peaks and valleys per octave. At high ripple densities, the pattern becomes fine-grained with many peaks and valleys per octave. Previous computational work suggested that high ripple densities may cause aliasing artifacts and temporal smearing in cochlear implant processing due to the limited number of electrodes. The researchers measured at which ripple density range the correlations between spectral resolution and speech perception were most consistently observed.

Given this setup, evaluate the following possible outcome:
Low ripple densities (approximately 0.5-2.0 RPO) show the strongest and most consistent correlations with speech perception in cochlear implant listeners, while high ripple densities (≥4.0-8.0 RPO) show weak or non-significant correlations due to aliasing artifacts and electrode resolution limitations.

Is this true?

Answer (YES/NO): YES